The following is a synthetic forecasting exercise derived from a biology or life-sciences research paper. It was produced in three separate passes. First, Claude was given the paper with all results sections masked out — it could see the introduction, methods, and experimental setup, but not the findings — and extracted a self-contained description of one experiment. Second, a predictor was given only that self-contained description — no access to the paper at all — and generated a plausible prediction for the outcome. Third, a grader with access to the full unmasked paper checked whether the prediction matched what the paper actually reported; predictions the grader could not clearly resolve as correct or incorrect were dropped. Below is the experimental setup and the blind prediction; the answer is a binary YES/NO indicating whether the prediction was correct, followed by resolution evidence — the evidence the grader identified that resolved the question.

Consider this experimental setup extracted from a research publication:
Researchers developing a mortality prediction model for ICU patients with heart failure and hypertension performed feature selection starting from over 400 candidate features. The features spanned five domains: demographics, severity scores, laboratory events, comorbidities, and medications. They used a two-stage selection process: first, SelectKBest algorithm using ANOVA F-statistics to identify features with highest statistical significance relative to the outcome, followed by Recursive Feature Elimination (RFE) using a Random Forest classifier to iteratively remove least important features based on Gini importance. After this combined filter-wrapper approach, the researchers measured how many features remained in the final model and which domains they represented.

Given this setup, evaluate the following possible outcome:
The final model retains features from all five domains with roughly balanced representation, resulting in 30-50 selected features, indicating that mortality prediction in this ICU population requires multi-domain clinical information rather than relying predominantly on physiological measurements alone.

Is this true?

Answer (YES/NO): NO